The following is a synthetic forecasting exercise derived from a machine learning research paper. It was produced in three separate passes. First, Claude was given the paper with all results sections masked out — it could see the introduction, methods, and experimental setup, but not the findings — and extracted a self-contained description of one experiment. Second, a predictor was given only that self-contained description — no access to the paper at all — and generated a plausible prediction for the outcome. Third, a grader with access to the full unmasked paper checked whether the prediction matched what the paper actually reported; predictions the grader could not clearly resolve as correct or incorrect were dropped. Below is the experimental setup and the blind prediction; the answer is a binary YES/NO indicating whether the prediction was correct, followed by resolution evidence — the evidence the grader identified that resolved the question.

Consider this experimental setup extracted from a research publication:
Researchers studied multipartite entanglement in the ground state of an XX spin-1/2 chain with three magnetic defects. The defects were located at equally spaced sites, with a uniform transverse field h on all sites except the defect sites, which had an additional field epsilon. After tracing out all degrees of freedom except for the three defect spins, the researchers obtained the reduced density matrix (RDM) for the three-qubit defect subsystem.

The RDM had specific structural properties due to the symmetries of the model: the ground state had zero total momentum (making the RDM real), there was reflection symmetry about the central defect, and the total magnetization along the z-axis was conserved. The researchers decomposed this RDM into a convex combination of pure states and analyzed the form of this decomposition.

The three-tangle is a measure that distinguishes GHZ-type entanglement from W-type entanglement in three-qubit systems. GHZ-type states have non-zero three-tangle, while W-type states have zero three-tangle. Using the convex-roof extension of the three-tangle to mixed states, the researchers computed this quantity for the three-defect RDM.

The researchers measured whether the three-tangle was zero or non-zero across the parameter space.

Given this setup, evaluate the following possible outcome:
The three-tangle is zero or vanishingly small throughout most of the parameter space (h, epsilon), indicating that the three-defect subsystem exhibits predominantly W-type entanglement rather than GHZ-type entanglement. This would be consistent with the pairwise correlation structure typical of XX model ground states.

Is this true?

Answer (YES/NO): YES